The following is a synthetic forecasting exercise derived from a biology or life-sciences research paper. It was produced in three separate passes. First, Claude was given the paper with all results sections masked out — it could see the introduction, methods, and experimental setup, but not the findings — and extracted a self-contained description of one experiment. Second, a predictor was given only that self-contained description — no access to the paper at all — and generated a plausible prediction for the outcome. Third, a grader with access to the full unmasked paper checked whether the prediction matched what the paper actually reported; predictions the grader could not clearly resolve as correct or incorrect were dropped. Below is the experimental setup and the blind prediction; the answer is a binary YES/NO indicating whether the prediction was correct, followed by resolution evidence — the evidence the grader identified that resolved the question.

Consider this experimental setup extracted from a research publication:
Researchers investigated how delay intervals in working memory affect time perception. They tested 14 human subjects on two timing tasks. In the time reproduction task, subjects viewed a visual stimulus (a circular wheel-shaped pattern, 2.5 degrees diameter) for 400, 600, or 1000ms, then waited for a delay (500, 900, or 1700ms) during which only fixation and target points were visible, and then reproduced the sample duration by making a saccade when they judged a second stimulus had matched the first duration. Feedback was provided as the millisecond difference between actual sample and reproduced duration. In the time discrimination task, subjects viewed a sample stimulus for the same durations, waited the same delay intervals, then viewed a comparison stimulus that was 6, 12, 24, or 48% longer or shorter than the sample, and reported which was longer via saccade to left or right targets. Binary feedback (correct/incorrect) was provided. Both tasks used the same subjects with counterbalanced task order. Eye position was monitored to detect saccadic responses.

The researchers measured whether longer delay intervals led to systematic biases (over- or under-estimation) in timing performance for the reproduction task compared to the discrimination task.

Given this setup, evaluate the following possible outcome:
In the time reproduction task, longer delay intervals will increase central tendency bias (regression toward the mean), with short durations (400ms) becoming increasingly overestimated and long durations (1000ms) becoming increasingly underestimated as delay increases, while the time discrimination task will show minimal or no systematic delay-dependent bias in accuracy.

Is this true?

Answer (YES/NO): NO